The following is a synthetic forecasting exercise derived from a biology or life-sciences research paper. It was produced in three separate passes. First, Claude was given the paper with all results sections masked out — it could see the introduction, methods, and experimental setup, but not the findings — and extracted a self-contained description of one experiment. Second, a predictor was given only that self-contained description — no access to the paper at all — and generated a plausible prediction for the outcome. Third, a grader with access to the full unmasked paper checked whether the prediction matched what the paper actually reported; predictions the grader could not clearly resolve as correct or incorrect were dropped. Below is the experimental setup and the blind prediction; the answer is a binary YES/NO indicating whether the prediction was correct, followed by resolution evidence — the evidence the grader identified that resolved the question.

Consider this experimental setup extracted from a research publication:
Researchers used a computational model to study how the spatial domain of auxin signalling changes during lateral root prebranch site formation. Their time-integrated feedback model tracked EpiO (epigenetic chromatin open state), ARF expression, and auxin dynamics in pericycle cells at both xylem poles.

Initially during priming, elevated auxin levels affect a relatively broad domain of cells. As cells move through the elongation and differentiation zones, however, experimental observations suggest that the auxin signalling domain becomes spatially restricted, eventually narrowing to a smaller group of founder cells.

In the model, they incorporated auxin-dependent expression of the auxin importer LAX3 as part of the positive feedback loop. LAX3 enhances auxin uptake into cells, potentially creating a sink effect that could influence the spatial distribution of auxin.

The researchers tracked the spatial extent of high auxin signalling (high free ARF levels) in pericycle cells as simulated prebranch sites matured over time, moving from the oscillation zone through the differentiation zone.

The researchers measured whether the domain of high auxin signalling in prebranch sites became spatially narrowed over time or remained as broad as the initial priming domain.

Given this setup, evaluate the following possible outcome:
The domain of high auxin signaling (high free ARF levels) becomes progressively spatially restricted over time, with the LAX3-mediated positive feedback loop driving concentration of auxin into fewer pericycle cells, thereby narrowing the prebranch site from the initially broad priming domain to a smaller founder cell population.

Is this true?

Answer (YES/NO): NO